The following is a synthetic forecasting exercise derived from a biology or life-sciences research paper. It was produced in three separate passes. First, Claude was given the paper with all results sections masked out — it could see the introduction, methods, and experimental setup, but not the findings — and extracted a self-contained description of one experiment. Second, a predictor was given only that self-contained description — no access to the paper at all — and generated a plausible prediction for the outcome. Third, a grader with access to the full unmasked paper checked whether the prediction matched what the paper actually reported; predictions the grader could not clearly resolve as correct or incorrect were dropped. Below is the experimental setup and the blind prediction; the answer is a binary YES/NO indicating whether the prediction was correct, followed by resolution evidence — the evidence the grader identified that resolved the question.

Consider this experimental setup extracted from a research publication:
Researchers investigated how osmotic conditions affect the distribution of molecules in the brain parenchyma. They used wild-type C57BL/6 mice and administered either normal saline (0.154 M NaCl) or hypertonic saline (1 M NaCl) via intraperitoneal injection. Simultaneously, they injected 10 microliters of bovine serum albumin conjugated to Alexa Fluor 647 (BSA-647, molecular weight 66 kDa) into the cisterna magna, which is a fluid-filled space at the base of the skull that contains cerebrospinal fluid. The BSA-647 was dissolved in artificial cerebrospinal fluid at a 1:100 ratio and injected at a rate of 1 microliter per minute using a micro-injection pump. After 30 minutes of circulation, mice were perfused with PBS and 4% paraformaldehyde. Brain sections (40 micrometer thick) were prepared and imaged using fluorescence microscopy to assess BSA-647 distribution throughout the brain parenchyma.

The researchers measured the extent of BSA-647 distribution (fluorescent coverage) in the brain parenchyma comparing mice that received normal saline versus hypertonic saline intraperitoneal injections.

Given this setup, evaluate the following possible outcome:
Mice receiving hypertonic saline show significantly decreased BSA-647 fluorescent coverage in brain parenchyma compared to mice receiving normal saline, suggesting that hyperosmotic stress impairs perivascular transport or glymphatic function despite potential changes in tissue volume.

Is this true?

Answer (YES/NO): NO